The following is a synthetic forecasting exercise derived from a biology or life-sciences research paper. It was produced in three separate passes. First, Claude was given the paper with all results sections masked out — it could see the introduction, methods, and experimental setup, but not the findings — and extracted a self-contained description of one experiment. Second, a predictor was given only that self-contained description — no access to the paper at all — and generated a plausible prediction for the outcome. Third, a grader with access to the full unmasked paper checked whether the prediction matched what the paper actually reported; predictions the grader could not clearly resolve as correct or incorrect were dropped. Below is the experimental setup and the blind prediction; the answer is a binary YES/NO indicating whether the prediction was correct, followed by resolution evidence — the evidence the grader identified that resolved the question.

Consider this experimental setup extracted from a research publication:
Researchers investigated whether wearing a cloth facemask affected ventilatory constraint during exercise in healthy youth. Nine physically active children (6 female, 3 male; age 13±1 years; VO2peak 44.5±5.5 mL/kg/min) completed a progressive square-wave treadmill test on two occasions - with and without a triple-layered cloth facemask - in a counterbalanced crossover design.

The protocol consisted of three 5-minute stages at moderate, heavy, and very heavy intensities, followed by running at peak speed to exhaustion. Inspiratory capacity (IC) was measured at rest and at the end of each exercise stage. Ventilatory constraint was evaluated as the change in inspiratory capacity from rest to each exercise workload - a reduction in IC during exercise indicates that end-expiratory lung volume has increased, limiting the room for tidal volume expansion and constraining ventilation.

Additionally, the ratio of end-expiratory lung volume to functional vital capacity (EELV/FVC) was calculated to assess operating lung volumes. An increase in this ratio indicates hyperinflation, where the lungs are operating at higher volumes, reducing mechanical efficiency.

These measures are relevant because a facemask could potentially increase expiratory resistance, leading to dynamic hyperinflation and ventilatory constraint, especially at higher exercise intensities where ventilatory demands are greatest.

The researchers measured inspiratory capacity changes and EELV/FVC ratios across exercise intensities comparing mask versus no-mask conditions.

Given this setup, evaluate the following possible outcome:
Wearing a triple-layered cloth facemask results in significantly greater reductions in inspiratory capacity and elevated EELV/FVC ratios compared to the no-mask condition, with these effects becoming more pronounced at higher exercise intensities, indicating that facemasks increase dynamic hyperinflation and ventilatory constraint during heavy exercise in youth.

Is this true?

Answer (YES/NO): NO